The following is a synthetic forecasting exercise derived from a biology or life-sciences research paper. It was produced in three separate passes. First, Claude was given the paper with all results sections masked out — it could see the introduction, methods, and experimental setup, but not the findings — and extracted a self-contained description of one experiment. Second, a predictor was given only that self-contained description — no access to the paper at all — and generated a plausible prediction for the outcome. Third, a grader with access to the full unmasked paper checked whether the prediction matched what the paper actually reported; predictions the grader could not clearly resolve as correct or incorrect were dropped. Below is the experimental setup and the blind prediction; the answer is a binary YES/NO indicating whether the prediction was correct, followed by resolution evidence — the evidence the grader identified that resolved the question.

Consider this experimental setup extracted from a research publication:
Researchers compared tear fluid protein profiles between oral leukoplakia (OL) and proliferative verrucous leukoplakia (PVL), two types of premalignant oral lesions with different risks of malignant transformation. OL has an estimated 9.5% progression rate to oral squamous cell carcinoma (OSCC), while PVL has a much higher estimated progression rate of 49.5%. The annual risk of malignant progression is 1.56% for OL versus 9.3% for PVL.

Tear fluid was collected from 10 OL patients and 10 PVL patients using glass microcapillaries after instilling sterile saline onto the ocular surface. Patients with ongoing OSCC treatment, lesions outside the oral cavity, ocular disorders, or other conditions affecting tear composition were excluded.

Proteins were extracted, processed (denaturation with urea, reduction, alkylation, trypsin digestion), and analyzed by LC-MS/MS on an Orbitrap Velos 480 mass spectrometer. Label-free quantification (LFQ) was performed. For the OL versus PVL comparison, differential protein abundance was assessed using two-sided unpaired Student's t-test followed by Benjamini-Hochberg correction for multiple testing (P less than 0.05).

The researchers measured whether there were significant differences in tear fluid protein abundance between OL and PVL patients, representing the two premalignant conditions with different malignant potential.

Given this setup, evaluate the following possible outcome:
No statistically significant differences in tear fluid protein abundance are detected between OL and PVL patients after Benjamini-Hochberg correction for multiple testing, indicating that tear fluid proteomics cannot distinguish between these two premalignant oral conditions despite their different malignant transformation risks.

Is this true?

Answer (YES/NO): NO